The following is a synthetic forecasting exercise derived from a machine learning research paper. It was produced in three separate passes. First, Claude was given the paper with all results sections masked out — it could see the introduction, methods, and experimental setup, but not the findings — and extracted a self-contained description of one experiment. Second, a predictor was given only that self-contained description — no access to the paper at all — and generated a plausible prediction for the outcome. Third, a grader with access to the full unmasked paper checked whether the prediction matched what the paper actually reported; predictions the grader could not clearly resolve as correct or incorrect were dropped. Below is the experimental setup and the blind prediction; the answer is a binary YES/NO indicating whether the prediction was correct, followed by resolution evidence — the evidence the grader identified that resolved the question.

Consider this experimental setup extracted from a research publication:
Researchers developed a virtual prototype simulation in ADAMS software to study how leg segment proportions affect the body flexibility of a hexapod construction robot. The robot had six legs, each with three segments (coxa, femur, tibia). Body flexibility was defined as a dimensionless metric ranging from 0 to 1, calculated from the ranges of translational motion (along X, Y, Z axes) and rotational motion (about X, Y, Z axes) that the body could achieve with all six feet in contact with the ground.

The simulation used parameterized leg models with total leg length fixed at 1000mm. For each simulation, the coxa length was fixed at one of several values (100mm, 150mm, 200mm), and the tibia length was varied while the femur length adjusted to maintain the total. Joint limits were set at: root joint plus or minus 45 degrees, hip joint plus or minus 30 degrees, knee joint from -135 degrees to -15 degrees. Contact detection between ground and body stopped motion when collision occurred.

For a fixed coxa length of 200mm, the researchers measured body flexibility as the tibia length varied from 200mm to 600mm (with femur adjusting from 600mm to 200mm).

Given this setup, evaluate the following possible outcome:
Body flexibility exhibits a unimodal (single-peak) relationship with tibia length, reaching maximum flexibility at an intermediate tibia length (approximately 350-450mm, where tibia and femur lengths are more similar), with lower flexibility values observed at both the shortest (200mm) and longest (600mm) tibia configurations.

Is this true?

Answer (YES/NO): NO